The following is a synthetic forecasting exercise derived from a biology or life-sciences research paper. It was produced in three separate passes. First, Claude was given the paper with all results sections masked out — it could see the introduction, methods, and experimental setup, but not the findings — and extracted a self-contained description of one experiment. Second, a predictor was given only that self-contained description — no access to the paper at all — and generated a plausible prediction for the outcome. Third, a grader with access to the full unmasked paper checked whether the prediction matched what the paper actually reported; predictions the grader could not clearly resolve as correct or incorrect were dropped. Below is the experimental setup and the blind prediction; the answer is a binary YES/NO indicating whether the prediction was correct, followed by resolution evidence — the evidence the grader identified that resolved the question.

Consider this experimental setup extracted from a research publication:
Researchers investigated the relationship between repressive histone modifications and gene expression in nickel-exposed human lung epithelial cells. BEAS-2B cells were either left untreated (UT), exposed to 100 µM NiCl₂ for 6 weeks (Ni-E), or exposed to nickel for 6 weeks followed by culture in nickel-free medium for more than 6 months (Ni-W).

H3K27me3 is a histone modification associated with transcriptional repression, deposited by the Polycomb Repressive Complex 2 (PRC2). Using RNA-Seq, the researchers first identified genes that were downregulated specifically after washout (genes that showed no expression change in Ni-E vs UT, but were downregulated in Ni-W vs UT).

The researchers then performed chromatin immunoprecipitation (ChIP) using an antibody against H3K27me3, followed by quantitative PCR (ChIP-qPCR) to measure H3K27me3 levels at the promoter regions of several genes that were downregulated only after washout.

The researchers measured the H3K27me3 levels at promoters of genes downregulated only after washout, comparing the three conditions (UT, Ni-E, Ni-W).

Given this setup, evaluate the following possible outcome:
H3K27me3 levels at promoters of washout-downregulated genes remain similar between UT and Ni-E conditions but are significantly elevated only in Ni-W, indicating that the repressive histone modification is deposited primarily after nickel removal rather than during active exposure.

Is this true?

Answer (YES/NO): NO